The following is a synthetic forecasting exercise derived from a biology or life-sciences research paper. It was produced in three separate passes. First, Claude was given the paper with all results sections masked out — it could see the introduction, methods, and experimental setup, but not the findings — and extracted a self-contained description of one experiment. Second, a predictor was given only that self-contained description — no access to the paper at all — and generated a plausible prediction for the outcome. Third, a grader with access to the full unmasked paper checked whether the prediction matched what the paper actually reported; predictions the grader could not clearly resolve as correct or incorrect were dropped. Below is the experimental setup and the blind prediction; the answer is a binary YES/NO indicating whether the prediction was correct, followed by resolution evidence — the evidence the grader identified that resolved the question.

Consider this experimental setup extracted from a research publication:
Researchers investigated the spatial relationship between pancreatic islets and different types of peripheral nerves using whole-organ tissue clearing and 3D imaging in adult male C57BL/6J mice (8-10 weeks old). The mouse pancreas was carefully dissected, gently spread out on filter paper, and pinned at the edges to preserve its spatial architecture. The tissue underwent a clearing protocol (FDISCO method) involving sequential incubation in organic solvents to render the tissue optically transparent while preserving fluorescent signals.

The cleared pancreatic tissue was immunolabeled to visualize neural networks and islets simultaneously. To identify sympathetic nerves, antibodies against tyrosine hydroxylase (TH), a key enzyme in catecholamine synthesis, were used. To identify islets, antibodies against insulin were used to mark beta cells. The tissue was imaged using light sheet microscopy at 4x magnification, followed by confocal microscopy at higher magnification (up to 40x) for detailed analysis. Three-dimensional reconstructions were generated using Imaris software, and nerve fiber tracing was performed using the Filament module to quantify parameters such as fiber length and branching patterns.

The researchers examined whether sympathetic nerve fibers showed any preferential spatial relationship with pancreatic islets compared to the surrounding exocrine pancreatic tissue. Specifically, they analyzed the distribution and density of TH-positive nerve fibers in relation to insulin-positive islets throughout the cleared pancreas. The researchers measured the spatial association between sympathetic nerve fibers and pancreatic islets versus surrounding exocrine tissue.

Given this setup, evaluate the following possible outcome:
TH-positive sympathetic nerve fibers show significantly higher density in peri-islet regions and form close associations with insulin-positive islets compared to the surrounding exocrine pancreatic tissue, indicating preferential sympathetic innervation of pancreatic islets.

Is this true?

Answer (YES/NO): YES